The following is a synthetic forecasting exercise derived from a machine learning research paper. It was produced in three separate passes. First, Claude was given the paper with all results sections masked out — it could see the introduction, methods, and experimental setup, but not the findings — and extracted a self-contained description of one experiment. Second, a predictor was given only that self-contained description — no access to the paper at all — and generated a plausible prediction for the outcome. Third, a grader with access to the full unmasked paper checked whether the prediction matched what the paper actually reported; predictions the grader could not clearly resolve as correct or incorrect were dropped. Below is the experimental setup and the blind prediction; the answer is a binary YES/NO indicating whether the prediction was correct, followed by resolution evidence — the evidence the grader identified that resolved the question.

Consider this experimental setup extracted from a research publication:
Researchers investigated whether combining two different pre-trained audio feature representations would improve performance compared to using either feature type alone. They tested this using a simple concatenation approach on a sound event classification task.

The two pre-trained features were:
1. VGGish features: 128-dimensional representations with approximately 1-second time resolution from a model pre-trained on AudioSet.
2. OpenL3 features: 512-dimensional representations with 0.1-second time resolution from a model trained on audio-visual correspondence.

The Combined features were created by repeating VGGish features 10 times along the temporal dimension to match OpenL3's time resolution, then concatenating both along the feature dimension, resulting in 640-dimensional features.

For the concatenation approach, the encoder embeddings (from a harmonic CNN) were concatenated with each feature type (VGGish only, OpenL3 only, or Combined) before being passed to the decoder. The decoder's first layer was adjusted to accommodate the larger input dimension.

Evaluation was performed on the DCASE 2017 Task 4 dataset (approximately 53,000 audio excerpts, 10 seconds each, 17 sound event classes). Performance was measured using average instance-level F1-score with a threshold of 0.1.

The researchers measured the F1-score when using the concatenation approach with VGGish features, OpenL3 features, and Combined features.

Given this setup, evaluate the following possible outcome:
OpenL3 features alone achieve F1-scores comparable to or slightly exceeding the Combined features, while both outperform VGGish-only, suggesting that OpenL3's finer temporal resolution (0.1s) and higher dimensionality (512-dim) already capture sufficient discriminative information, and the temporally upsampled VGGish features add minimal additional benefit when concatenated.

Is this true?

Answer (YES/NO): NO